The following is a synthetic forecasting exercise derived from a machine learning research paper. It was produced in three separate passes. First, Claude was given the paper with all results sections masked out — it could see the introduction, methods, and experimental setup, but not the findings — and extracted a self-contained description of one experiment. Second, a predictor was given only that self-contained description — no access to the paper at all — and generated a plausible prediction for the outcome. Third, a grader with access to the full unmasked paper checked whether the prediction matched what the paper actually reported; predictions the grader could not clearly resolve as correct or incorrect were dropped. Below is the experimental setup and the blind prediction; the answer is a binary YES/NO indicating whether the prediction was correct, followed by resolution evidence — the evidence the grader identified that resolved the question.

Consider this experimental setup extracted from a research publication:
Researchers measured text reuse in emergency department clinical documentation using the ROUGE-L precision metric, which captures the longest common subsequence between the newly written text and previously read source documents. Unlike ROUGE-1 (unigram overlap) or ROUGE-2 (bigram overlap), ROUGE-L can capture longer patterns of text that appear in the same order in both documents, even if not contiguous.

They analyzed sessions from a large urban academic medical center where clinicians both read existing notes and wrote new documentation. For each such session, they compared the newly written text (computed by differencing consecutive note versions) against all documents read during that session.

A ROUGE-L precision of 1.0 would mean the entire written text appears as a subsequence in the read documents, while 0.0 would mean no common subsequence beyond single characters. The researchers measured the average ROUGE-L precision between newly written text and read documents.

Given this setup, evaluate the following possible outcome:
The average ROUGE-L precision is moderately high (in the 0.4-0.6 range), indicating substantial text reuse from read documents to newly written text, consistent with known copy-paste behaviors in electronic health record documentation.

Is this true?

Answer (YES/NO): YES